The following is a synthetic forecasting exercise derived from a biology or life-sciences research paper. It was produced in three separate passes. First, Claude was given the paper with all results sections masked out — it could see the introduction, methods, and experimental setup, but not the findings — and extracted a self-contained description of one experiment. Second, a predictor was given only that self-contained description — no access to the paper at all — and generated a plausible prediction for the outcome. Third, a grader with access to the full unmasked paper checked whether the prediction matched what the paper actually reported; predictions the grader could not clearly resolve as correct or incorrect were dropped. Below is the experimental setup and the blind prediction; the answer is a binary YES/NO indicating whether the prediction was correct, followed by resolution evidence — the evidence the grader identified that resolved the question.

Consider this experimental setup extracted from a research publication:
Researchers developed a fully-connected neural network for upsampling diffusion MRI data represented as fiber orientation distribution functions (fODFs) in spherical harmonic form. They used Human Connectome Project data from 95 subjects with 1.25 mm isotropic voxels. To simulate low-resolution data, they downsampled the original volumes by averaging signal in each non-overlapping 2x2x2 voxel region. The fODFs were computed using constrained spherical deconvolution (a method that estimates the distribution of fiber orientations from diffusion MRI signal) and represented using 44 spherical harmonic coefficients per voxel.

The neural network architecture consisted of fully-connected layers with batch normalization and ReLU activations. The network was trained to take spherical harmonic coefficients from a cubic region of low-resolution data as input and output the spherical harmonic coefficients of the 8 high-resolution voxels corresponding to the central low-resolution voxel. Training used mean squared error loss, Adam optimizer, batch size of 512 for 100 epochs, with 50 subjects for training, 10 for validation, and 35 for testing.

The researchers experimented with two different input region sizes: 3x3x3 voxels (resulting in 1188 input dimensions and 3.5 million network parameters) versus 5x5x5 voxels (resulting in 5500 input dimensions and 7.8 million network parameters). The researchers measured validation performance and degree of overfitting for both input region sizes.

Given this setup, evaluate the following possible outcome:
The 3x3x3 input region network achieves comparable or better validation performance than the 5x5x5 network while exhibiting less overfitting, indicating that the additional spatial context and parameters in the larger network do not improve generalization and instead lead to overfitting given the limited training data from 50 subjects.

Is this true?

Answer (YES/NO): YES